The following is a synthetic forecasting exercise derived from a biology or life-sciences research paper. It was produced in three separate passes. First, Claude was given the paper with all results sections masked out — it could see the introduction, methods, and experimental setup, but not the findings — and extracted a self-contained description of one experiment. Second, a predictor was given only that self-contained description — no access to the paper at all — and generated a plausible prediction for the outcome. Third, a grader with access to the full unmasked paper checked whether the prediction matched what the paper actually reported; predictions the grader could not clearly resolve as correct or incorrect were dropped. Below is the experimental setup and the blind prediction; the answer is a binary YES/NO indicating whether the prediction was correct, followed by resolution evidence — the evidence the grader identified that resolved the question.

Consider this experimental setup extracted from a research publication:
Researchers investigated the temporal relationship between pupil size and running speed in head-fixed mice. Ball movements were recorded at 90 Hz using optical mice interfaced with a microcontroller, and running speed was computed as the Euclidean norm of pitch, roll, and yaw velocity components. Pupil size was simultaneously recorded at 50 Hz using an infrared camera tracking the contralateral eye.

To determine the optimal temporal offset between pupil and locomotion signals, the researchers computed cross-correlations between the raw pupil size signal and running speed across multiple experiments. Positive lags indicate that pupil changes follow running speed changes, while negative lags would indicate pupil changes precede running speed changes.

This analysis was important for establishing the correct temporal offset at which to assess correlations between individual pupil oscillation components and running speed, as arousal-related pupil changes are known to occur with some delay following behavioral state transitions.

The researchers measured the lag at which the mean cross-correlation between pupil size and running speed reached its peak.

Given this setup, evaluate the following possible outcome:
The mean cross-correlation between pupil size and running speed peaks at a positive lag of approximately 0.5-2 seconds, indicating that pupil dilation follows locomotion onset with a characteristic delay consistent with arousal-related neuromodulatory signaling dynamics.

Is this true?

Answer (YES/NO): YES